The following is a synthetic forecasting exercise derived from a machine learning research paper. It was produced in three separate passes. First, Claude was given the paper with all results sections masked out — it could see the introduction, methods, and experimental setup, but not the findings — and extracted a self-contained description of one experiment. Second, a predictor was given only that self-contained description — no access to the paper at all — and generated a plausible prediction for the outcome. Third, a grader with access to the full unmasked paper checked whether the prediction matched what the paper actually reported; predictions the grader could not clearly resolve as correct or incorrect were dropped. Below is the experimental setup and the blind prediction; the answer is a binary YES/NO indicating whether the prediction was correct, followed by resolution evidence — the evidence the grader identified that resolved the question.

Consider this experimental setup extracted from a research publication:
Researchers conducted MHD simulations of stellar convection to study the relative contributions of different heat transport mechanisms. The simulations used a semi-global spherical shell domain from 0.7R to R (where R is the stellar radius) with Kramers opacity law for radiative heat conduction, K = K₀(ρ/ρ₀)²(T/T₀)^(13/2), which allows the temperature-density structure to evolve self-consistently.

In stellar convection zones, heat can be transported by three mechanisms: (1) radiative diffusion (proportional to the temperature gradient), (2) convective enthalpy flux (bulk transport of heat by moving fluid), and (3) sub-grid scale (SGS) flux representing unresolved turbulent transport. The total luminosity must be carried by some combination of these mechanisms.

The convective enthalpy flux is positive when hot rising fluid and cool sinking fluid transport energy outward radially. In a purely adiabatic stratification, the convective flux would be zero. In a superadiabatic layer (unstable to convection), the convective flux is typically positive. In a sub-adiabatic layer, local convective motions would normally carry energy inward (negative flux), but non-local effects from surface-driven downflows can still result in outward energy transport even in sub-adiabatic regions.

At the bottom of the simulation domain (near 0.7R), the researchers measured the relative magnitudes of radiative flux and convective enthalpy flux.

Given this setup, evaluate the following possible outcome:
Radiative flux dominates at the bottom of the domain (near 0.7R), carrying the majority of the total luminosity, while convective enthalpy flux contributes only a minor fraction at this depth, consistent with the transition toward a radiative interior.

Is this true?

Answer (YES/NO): YES